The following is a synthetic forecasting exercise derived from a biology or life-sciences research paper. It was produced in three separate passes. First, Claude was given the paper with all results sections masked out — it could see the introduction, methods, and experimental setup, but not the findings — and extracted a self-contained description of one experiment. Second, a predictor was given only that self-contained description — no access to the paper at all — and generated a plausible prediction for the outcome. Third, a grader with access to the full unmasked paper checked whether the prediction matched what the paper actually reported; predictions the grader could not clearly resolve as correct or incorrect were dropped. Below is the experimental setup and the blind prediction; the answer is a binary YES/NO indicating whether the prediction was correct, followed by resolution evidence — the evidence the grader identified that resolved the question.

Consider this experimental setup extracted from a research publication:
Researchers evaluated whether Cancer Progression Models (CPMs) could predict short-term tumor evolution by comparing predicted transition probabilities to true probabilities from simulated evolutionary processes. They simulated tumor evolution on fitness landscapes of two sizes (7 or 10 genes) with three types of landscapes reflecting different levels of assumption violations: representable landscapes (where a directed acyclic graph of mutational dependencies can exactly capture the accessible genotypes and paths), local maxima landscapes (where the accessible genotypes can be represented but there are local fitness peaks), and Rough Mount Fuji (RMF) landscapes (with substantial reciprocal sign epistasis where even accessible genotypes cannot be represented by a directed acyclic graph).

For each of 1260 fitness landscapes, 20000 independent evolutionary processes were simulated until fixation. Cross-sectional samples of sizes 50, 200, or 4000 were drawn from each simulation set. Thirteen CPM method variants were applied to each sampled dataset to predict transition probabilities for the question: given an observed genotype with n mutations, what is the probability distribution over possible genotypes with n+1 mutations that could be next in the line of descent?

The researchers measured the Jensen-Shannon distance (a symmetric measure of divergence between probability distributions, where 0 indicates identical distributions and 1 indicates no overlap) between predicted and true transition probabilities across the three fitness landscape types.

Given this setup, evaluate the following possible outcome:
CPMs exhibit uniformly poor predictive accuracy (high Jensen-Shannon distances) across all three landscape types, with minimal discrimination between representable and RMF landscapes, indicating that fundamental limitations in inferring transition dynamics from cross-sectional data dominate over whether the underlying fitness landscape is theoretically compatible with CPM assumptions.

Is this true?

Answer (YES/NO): NO